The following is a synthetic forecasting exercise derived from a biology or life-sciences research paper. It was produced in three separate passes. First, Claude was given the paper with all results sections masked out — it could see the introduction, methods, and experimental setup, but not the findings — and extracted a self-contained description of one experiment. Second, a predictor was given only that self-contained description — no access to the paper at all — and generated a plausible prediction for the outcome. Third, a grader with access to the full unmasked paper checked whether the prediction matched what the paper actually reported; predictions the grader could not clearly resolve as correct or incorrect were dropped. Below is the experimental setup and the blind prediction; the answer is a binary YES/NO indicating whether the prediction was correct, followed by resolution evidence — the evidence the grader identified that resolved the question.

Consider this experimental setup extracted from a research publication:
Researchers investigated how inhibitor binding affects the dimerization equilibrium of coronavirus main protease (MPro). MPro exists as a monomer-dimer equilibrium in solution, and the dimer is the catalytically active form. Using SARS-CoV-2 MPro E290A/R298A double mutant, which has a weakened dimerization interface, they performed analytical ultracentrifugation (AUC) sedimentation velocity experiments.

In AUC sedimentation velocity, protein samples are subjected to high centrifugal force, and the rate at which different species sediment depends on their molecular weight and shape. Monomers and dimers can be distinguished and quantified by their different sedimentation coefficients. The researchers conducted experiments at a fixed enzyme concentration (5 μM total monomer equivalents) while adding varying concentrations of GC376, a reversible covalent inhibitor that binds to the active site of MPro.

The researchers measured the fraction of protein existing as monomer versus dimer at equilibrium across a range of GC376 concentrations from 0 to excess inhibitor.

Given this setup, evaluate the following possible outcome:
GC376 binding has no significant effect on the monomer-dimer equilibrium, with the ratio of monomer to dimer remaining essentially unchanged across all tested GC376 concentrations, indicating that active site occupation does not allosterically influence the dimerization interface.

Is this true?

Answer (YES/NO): NO